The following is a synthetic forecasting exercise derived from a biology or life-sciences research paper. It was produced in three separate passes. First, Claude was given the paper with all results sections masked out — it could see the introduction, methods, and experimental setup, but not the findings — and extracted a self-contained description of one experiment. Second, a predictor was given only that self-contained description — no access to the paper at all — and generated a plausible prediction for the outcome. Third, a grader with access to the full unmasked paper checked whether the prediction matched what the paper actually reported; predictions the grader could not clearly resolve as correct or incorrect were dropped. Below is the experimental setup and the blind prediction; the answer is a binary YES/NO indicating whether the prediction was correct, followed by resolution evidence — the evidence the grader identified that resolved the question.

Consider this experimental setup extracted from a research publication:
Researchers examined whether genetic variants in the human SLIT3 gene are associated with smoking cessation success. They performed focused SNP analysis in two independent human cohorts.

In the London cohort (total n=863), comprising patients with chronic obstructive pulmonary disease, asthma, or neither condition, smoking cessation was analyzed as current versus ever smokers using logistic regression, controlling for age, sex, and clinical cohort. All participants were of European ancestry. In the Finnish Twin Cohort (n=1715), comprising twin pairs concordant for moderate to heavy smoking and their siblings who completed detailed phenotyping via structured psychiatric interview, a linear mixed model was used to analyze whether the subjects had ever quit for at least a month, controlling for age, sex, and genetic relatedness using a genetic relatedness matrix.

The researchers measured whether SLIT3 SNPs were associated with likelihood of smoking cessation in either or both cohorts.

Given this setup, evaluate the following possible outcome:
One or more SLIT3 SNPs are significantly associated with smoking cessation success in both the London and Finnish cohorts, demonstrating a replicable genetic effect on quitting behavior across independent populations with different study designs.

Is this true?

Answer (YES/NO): NO